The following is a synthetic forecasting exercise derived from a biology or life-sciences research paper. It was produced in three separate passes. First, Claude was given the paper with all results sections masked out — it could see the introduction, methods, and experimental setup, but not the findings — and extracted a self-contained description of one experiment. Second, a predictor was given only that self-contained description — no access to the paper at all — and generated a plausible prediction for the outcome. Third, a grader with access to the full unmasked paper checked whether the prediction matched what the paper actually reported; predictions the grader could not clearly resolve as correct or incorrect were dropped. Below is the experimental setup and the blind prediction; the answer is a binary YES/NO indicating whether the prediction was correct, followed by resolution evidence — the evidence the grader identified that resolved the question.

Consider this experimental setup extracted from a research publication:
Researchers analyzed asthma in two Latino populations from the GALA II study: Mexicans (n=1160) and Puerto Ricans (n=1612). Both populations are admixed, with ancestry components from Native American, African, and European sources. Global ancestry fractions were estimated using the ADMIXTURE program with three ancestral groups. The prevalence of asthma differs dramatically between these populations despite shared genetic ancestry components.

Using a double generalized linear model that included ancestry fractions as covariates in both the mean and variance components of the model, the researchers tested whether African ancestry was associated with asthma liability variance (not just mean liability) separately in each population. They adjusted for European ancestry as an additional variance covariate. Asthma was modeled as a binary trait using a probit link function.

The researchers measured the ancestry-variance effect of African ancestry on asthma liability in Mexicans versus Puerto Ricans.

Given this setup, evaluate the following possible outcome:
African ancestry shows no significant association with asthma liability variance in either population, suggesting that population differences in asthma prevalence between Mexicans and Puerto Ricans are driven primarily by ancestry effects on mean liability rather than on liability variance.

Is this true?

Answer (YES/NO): NO